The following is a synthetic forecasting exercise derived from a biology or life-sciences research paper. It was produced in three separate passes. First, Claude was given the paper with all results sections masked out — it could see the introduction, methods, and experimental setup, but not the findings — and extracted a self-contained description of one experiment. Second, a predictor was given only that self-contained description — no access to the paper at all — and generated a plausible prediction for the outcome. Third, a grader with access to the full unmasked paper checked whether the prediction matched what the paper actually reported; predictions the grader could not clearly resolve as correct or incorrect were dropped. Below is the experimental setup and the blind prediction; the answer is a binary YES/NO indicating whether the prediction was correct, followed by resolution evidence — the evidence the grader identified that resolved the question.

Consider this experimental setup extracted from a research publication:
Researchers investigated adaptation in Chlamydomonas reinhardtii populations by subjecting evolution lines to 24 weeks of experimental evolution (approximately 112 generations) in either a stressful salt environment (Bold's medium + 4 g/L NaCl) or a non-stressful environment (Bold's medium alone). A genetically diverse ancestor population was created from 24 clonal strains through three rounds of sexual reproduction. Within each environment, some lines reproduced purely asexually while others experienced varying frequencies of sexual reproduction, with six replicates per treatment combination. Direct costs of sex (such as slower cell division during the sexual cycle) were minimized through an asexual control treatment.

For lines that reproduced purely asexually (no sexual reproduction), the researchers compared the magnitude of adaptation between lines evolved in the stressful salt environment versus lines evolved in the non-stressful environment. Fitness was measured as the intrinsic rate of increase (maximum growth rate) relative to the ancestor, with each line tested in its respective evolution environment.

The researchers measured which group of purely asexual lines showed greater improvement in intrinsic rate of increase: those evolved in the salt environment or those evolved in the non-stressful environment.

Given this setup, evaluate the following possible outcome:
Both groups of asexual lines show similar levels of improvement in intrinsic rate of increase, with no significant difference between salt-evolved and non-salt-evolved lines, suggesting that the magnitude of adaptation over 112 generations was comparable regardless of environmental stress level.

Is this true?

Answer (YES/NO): NO